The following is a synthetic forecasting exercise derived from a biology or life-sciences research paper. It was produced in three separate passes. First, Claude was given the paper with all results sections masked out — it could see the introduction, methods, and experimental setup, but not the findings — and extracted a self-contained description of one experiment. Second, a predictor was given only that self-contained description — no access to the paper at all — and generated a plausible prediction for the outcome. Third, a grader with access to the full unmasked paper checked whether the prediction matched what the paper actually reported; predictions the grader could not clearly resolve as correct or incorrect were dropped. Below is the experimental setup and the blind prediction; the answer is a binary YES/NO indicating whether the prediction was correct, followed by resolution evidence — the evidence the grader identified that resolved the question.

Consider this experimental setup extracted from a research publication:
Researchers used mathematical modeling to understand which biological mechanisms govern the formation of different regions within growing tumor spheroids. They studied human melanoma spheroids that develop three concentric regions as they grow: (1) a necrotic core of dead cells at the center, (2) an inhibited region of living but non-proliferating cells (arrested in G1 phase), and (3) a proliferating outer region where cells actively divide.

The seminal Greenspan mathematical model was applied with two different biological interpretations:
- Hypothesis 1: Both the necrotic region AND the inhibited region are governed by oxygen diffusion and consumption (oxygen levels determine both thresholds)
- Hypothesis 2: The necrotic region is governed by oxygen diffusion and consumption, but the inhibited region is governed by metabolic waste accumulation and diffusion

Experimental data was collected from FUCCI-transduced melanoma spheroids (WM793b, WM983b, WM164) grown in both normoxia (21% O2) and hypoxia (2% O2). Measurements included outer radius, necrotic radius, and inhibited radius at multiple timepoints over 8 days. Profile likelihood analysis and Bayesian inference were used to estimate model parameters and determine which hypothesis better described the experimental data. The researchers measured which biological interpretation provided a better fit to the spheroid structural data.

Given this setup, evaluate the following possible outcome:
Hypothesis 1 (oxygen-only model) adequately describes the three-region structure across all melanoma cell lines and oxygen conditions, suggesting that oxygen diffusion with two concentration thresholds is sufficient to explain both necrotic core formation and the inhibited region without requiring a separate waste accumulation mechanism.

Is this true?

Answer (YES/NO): NO